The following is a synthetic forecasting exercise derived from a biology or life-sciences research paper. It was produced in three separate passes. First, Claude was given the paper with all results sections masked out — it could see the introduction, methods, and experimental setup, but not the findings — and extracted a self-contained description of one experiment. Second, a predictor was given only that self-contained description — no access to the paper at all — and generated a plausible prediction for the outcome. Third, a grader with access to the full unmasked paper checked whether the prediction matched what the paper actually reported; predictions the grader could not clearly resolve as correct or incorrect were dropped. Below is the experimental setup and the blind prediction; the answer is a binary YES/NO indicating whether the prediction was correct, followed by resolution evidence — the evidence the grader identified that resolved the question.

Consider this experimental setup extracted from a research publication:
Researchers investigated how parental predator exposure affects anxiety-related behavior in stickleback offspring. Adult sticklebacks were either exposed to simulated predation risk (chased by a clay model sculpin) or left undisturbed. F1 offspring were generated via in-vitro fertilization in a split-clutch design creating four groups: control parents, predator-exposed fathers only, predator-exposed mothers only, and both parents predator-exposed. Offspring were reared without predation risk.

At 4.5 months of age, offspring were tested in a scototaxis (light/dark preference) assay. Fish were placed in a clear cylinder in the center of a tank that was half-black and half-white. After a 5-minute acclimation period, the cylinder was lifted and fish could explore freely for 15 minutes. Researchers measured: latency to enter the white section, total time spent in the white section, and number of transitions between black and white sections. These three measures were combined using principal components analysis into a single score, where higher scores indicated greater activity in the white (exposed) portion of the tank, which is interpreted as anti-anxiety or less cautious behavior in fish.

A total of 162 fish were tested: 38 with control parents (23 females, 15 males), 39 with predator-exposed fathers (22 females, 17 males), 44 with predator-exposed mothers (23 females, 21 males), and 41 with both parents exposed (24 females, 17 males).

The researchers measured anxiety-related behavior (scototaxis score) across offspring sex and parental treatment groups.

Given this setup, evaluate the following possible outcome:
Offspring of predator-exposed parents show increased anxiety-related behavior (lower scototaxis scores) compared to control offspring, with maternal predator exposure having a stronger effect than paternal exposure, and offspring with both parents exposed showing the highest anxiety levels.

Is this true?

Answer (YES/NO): NO